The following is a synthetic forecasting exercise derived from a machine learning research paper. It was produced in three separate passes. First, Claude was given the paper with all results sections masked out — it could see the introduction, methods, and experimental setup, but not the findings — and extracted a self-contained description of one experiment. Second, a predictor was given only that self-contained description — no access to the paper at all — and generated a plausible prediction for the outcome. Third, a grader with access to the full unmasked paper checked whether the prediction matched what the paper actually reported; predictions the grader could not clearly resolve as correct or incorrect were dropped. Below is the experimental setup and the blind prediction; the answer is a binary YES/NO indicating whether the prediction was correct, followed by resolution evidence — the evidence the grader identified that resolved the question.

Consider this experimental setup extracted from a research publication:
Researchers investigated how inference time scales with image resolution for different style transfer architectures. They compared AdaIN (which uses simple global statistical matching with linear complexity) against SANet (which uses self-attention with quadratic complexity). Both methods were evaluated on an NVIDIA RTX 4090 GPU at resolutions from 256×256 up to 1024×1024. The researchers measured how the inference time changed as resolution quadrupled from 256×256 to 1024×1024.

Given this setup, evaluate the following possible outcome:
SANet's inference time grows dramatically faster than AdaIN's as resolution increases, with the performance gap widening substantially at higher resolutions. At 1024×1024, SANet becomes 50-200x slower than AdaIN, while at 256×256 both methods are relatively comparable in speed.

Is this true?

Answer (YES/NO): NO